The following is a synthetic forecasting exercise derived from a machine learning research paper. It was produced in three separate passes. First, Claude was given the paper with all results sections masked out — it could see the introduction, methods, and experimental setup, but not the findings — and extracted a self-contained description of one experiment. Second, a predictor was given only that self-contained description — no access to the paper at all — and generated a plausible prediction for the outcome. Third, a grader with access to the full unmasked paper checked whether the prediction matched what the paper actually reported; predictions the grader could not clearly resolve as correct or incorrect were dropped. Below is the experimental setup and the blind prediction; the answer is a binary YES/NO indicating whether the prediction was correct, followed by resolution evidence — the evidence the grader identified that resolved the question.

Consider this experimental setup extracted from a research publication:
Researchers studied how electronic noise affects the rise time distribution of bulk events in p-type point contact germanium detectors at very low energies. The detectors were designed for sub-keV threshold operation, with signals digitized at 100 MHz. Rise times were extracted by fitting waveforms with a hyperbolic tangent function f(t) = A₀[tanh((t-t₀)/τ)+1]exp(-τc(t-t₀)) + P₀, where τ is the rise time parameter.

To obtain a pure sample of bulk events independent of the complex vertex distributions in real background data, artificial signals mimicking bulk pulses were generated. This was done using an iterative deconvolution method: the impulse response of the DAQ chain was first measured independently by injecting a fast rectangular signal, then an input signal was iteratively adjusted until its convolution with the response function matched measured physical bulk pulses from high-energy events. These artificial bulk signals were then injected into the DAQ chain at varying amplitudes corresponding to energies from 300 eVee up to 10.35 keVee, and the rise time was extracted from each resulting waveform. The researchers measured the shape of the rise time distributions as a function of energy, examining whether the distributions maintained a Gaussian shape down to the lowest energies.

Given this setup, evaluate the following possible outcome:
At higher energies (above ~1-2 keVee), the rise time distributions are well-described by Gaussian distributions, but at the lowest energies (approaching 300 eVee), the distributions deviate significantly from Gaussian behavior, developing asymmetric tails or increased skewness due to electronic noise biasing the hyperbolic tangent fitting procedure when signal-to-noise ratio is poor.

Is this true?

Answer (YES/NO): YES